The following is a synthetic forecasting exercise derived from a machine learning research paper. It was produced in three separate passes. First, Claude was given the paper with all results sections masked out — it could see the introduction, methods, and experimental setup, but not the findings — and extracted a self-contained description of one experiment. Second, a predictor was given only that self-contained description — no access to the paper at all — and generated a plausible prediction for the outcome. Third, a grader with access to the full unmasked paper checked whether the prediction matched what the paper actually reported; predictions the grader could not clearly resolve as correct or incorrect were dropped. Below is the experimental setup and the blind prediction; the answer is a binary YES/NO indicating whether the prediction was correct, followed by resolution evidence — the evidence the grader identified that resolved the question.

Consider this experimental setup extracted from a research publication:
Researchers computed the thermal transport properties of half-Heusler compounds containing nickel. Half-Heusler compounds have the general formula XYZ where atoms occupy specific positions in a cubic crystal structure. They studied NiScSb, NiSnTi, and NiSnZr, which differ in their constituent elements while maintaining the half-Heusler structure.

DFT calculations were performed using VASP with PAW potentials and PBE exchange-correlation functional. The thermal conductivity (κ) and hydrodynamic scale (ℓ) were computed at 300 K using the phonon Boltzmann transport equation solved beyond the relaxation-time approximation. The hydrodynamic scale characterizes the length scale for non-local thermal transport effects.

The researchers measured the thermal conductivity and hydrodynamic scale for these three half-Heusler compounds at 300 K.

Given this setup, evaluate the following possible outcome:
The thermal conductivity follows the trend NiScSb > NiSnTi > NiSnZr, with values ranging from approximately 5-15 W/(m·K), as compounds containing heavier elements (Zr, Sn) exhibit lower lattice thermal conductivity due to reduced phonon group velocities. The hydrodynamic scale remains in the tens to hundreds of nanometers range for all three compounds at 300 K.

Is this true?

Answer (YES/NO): NO